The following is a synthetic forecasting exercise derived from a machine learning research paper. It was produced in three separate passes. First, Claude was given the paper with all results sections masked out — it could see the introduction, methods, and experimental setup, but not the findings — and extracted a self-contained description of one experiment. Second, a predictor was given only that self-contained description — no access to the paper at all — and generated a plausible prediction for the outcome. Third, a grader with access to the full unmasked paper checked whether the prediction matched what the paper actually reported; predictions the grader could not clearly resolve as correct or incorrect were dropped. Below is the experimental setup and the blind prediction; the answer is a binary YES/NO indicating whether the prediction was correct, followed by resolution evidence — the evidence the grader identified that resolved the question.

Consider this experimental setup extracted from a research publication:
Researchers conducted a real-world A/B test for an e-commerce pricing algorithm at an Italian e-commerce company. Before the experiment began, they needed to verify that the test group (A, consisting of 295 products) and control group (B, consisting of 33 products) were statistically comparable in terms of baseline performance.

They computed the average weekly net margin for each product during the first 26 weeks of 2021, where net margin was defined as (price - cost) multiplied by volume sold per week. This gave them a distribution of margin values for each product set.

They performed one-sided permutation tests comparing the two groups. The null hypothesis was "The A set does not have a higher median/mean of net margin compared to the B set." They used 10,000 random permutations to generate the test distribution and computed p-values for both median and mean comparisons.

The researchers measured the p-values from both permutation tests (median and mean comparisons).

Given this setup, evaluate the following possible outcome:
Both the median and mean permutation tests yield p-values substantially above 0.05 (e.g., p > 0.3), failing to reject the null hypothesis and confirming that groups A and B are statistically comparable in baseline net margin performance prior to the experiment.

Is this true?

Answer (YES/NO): YES